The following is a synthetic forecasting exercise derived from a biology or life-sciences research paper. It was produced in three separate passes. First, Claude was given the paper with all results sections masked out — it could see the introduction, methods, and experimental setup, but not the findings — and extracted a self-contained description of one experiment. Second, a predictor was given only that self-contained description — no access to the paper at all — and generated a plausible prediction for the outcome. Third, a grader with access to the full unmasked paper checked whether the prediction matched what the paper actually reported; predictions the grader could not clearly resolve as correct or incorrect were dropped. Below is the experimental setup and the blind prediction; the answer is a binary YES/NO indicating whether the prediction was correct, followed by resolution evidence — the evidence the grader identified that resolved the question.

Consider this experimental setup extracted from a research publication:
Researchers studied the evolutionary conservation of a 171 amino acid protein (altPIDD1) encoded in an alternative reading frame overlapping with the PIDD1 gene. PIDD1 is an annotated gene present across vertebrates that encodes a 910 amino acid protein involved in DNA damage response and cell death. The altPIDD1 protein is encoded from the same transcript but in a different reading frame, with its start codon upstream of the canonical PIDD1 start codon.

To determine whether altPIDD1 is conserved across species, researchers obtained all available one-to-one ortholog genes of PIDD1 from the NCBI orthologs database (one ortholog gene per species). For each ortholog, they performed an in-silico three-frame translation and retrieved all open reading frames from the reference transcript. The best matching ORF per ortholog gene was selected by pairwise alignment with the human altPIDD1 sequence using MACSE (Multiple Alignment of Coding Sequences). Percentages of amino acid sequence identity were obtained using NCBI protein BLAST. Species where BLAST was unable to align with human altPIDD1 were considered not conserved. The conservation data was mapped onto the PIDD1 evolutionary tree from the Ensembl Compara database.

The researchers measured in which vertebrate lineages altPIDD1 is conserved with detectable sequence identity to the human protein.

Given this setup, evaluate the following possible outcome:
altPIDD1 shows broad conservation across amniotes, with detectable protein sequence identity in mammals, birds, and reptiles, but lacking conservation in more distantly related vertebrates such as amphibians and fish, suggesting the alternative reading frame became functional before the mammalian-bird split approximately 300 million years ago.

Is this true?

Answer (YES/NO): NO